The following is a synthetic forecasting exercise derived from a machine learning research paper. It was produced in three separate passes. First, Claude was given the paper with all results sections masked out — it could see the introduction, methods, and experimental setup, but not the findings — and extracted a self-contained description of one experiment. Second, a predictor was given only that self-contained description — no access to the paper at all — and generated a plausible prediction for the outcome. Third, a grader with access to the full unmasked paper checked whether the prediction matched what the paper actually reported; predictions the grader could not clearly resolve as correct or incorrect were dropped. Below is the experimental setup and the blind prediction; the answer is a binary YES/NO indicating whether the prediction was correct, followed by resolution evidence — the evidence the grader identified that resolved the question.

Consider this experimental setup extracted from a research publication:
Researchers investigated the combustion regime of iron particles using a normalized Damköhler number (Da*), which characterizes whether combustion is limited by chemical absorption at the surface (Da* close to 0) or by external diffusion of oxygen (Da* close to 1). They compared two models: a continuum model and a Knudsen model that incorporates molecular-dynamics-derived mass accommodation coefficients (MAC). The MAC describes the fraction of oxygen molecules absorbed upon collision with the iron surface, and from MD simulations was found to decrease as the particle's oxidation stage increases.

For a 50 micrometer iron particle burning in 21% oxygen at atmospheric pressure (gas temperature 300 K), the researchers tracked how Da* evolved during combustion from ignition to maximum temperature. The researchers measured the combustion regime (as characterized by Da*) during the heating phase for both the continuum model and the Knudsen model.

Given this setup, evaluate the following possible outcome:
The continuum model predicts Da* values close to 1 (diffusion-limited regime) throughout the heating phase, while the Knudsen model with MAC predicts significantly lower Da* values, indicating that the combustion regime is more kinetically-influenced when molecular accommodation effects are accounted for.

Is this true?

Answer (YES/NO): YES